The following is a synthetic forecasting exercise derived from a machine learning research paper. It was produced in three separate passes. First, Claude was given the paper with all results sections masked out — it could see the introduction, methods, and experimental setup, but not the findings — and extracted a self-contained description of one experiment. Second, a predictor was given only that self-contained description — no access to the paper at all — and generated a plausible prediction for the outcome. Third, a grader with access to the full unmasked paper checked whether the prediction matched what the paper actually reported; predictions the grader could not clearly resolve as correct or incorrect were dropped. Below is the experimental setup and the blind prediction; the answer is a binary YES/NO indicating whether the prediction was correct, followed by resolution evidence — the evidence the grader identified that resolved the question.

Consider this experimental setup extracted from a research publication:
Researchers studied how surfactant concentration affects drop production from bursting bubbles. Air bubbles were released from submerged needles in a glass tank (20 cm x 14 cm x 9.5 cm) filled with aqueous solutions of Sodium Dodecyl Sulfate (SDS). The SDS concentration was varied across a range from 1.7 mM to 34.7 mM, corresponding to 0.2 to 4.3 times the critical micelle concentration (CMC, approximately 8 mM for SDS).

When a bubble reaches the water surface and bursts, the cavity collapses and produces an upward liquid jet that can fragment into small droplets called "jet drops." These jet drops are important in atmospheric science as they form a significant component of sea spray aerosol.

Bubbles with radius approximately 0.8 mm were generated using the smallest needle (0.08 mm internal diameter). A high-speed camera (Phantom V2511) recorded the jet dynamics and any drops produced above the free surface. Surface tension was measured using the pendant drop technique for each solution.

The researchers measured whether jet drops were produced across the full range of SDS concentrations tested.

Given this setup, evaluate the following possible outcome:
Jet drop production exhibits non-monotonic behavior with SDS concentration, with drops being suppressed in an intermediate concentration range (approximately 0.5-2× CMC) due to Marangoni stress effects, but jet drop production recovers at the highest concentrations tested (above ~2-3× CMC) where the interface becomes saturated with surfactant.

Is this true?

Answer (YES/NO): NO